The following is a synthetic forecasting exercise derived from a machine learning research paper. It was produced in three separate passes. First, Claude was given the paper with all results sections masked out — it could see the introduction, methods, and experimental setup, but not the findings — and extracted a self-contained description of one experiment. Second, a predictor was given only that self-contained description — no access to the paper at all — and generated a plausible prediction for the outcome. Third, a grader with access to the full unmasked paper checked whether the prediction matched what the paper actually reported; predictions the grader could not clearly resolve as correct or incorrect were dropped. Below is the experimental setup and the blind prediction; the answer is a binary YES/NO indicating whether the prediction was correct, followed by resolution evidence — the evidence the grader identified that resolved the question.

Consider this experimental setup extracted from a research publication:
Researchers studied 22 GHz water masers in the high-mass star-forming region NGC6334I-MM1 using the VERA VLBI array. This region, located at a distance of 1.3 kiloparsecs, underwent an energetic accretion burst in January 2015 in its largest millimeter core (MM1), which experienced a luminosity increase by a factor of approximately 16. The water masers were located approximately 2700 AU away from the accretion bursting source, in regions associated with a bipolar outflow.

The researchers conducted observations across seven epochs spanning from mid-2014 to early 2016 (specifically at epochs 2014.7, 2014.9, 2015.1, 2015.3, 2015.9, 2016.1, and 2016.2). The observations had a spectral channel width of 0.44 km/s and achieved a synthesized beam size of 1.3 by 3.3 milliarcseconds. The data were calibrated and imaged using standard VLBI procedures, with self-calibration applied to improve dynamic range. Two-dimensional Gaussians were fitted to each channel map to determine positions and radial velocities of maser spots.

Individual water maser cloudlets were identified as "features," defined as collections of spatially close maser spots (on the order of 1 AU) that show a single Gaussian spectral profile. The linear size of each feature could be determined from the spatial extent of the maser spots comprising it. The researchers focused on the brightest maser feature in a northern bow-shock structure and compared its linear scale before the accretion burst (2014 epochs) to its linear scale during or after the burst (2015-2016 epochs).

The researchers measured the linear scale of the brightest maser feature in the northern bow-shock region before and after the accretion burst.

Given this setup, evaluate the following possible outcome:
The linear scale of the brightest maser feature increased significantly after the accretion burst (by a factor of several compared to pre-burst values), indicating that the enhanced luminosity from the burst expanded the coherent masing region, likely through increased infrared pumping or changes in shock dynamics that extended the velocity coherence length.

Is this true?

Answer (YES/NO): NO